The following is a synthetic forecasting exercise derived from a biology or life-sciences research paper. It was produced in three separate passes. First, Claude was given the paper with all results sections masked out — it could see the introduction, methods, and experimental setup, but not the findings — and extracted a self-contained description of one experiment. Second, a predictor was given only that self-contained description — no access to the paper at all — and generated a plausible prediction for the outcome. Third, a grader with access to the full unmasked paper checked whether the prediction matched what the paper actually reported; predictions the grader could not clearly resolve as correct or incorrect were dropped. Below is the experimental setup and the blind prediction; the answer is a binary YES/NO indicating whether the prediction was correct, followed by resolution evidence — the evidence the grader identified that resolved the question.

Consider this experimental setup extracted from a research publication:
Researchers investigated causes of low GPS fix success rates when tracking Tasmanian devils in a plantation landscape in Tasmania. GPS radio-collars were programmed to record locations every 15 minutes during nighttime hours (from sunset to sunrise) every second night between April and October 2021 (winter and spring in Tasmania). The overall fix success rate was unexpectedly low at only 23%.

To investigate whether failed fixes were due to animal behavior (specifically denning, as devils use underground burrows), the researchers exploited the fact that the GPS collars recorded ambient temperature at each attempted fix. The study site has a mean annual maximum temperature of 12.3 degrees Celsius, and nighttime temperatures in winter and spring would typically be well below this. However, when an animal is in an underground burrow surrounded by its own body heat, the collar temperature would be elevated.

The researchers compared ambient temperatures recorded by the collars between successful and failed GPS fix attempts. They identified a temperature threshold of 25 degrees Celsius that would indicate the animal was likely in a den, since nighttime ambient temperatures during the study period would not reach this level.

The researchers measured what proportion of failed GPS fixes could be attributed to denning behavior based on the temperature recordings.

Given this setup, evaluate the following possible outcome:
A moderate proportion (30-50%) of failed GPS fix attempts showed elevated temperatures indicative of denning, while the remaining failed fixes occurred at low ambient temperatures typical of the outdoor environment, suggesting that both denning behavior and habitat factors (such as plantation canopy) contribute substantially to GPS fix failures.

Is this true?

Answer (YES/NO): NO